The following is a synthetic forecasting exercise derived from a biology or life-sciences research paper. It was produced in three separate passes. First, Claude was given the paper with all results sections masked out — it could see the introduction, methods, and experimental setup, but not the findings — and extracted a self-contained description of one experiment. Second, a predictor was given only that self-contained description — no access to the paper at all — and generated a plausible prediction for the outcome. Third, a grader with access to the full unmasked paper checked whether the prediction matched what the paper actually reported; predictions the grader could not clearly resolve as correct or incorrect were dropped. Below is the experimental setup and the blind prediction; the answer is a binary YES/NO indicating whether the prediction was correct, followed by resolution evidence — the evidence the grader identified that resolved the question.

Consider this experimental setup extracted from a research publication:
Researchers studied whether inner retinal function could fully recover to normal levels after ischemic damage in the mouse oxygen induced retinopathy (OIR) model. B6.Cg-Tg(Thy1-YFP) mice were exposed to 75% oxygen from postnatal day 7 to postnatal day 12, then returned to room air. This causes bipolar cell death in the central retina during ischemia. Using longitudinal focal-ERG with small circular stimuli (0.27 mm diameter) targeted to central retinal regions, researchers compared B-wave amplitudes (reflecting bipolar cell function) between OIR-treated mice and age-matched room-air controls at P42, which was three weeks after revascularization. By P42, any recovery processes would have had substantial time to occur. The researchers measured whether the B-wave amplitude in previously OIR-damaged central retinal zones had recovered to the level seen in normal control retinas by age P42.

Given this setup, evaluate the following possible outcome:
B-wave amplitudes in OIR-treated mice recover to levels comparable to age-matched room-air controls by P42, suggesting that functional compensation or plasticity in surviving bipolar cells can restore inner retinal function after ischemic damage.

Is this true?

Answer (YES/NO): NO